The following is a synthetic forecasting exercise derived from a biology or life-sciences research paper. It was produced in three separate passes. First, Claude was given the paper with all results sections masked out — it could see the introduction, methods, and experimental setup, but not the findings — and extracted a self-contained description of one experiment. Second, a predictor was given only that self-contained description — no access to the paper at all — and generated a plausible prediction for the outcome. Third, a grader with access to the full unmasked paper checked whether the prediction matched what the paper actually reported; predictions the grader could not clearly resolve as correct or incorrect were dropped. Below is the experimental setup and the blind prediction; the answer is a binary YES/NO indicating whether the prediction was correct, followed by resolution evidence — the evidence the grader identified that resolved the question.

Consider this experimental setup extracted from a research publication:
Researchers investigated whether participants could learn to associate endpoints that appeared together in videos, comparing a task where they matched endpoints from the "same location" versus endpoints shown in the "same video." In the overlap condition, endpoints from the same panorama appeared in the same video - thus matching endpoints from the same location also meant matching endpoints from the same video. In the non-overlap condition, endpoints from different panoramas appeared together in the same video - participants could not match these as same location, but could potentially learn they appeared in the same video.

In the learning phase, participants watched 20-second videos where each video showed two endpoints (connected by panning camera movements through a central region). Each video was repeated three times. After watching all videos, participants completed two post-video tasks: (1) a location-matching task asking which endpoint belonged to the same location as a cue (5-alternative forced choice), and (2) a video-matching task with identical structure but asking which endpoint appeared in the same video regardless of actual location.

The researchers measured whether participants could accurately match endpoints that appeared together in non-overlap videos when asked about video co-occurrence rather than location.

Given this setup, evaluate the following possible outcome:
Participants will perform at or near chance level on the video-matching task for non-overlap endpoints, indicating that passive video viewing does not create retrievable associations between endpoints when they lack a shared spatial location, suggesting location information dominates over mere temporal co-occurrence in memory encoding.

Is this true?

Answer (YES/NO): YES